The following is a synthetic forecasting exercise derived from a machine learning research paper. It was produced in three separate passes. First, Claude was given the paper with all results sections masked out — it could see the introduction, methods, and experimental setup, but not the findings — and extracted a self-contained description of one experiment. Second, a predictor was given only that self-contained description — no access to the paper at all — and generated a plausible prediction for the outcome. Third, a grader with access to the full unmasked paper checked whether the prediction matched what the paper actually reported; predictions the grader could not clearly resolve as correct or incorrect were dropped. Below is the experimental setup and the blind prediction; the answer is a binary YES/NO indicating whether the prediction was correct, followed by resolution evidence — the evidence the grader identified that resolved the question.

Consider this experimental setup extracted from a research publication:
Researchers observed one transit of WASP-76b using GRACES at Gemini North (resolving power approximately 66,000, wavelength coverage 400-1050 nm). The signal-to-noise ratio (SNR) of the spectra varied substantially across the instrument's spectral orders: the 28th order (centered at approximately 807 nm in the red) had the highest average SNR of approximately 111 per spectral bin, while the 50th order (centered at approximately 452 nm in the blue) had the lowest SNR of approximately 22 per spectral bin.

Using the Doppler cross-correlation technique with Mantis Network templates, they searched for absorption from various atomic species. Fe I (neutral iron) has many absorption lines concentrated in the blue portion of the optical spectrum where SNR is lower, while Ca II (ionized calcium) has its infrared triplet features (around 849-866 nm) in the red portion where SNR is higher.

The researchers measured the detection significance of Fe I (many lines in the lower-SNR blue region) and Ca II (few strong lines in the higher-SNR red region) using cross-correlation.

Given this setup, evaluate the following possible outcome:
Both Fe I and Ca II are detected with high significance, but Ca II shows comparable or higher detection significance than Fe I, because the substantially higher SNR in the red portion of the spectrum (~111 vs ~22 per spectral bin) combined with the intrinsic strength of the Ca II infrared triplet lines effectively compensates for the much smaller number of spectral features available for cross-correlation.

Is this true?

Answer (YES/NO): NO